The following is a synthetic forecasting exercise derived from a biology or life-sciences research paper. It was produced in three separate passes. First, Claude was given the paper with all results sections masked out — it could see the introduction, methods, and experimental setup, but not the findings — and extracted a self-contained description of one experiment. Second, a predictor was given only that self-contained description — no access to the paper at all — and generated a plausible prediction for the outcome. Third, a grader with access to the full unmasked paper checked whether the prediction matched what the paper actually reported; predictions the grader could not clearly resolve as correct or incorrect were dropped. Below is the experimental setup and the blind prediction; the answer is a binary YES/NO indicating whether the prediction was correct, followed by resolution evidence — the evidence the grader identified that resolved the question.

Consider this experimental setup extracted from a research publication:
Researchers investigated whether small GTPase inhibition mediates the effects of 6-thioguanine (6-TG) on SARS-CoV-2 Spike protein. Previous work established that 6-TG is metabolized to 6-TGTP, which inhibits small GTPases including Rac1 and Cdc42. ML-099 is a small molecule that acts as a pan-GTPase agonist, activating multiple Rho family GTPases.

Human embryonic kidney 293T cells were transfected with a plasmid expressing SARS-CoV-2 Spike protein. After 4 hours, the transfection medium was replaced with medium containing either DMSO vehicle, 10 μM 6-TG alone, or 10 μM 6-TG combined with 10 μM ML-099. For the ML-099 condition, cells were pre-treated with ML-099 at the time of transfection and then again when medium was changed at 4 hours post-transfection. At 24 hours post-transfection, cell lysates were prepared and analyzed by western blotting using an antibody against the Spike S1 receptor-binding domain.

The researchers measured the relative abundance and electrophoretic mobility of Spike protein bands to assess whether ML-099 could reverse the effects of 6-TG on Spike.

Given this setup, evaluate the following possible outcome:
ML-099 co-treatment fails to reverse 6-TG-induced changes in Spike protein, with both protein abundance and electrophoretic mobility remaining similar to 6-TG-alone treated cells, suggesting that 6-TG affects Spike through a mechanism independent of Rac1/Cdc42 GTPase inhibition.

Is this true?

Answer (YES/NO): NO